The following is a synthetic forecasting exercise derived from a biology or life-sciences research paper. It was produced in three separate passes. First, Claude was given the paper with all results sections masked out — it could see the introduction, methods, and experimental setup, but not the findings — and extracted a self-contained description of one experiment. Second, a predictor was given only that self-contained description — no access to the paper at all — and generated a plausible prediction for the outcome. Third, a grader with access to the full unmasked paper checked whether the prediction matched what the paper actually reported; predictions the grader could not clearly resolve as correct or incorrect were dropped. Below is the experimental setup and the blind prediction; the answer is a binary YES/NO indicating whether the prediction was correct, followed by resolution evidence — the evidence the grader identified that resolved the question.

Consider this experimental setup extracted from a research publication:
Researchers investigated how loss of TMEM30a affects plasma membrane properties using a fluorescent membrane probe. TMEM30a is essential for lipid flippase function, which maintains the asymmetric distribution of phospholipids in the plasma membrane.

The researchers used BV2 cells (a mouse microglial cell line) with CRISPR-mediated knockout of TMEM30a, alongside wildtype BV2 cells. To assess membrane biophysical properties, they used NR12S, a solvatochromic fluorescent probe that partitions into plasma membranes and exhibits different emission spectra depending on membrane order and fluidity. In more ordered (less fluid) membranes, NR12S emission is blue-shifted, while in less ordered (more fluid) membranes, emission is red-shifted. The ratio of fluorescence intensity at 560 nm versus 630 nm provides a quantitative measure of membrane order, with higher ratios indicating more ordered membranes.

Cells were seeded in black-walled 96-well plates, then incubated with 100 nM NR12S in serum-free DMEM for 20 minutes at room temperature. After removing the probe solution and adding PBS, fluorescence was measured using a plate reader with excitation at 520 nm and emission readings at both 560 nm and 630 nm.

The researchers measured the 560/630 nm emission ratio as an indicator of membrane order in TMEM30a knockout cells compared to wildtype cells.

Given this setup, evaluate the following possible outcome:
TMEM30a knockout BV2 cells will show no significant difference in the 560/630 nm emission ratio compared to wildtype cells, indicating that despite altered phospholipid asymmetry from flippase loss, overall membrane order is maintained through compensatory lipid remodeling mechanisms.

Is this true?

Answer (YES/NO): NO